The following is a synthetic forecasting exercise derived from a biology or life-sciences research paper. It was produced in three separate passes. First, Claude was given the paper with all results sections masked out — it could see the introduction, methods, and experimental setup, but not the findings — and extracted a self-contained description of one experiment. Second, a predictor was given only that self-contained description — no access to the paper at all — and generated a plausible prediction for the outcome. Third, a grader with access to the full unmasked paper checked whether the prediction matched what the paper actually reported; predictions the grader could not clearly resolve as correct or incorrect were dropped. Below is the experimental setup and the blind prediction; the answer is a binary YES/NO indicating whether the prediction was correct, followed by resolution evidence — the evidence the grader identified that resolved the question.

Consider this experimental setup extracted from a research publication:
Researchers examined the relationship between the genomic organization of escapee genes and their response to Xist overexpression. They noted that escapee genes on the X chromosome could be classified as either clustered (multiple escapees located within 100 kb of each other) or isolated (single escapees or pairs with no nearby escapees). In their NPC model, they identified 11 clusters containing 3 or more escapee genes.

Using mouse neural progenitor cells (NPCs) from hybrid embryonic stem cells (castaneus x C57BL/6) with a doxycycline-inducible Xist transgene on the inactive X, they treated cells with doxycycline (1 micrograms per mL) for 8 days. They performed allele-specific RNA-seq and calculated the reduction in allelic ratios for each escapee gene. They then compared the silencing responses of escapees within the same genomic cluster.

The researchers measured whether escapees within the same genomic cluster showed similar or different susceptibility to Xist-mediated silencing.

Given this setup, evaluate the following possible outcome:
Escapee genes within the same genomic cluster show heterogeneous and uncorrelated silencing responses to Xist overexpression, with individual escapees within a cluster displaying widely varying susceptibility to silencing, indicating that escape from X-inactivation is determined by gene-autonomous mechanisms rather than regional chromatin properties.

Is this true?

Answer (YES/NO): NO